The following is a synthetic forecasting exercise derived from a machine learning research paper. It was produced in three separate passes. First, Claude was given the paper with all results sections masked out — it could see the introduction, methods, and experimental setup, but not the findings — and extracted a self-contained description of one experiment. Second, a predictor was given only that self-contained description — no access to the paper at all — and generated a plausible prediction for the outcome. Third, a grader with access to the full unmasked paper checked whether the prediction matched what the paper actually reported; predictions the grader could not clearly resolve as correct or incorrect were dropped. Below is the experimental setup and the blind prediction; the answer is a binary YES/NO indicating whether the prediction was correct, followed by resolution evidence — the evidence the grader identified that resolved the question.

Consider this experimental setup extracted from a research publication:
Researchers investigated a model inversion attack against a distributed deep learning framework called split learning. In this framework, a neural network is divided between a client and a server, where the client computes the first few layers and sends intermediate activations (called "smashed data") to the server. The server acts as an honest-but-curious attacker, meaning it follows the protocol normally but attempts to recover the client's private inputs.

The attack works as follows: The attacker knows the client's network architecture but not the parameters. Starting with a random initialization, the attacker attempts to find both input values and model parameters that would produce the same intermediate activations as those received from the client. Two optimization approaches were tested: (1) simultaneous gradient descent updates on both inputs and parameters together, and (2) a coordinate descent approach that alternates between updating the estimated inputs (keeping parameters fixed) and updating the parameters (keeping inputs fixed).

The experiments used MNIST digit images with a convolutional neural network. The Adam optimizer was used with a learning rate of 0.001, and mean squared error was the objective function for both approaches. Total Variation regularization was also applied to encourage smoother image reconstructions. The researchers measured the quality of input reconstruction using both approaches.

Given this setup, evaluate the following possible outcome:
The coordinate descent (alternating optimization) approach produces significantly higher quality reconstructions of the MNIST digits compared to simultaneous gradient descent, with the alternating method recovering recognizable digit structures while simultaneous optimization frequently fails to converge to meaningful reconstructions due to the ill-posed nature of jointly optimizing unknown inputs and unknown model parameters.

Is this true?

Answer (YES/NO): YES